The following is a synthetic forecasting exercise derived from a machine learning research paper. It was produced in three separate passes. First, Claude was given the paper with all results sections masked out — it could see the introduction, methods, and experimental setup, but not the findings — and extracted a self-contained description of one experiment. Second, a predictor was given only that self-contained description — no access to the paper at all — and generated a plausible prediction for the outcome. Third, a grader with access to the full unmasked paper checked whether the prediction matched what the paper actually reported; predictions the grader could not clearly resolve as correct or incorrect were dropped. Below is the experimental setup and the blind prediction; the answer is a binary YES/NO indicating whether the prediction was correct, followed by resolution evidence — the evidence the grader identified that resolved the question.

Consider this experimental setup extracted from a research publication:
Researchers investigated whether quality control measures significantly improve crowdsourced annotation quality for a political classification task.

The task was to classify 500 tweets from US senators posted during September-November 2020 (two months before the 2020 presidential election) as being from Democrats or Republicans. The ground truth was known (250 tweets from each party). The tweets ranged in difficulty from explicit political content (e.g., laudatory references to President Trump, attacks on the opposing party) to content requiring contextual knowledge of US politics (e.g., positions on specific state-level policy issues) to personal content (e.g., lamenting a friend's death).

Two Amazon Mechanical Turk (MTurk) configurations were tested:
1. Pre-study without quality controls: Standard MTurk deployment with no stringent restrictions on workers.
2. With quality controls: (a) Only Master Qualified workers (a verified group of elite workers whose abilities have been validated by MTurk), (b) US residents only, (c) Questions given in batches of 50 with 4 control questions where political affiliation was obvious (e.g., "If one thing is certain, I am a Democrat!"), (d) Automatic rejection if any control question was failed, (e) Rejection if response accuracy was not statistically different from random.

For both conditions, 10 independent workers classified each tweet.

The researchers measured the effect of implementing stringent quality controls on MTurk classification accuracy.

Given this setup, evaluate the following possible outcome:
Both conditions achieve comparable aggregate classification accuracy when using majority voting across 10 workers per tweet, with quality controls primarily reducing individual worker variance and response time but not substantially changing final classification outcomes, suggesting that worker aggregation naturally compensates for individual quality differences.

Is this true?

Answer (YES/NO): NO